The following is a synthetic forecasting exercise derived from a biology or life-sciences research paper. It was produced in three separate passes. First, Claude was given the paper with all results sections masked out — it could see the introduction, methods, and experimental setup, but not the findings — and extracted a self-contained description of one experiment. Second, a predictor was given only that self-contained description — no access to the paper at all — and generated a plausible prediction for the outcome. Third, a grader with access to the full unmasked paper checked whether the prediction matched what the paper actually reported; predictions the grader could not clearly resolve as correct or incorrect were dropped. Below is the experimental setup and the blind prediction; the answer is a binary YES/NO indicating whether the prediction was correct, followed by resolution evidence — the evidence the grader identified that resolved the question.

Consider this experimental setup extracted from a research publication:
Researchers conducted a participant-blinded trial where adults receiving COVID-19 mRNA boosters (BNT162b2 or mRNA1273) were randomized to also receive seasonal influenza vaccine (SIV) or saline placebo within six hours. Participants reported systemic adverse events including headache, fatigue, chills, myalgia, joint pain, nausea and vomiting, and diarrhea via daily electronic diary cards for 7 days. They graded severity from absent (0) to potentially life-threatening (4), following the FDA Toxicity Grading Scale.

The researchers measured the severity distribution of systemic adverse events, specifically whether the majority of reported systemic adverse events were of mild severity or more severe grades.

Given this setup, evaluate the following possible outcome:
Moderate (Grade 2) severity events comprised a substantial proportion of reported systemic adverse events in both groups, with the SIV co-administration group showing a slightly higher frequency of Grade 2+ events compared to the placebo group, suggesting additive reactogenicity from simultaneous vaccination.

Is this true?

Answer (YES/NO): NO